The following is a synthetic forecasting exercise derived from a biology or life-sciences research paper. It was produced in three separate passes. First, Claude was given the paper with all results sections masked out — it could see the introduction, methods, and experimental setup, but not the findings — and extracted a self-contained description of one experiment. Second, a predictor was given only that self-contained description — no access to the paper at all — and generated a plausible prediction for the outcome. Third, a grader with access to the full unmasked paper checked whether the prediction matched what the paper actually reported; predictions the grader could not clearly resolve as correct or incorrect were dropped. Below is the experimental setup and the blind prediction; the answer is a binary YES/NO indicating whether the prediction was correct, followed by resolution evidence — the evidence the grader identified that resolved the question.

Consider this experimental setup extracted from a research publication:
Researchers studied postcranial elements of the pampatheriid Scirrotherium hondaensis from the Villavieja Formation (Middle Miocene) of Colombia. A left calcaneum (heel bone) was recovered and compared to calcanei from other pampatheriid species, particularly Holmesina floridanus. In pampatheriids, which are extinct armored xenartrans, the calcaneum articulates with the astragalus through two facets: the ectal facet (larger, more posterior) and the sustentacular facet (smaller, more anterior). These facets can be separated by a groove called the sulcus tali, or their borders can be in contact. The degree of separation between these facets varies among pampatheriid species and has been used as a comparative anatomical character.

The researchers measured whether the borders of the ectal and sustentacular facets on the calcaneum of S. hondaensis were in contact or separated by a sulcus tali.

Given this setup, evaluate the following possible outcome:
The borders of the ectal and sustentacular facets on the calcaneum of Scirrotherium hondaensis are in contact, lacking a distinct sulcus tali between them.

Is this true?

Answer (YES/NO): NO